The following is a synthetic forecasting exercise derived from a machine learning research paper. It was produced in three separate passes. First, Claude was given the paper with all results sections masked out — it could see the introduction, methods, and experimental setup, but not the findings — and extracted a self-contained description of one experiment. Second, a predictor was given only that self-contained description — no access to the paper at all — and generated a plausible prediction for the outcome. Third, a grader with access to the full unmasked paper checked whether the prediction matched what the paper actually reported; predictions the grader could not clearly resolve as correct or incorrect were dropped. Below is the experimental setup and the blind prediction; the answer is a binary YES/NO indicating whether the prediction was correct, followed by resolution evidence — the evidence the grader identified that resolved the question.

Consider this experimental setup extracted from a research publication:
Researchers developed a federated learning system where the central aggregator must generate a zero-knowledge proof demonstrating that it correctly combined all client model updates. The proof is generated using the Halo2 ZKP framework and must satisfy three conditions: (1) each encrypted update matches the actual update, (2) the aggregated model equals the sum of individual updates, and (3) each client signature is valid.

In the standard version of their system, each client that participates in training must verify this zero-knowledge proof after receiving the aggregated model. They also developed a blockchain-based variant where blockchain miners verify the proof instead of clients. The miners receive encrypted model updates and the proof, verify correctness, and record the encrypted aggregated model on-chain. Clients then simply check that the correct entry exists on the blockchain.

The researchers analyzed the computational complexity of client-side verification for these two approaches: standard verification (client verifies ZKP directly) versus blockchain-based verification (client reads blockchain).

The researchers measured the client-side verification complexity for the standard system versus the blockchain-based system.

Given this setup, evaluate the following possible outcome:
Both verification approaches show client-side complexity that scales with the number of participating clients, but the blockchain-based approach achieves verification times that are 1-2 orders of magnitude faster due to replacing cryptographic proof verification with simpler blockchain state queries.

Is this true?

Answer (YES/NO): NO